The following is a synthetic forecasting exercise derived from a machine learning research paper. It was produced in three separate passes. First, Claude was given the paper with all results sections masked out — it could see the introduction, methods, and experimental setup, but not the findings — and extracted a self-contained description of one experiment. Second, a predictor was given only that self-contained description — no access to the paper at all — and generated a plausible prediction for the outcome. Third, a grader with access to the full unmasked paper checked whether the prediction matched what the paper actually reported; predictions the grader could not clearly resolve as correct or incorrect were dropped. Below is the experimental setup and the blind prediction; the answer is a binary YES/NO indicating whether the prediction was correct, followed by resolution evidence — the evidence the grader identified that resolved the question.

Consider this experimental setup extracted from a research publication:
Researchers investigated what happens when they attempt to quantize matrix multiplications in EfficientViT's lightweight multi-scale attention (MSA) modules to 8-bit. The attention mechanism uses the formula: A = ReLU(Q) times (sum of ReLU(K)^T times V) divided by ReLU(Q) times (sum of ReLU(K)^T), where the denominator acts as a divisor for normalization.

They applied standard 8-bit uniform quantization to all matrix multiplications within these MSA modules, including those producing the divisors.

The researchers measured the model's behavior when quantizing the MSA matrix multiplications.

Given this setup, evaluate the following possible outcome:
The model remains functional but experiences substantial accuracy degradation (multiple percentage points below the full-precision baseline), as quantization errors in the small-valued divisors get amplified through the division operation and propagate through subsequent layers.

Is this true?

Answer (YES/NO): NO